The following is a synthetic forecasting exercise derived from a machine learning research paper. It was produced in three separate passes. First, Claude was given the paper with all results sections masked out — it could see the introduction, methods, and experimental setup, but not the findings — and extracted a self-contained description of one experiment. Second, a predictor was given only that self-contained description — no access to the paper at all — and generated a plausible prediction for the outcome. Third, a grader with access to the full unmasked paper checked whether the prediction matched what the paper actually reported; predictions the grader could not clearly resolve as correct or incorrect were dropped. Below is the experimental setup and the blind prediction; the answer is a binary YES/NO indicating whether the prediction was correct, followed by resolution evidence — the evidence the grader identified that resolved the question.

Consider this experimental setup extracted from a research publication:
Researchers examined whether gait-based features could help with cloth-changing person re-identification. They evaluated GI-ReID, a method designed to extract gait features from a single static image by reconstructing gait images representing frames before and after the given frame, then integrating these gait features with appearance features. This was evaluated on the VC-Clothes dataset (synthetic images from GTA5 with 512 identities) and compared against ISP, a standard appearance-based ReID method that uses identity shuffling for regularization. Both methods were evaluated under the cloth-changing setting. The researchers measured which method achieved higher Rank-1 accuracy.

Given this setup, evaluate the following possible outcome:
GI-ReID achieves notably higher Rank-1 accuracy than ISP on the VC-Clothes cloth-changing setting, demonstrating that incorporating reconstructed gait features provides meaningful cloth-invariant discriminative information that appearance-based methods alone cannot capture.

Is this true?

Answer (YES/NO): NO